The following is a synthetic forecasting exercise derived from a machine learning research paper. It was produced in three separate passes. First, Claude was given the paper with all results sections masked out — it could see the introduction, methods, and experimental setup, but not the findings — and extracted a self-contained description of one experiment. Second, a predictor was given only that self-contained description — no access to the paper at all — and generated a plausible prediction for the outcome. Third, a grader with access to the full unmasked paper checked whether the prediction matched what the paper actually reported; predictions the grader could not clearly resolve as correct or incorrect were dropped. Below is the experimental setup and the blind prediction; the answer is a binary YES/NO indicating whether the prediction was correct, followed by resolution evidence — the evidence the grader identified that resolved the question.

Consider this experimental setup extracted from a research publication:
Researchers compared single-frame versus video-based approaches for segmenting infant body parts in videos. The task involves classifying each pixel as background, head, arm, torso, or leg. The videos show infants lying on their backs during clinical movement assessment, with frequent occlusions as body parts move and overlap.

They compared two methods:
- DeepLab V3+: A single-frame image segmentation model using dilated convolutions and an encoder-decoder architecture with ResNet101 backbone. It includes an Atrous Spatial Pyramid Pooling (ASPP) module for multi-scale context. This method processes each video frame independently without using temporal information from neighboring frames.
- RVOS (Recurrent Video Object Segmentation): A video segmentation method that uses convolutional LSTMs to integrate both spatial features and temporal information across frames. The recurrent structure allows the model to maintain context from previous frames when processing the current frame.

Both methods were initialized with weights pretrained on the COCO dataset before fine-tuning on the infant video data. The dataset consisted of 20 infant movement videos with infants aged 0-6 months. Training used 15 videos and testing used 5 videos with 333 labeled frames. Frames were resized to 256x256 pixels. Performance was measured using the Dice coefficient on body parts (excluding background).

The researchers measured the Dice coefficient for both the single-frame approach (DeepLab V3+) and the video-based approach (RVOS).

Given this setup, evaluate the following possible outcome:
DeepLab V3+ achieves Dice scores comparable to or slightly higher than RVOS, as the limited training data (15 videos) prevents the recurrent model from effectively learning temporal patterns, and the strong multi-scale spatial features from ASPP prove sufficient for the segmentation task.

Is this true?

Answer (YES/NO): NO